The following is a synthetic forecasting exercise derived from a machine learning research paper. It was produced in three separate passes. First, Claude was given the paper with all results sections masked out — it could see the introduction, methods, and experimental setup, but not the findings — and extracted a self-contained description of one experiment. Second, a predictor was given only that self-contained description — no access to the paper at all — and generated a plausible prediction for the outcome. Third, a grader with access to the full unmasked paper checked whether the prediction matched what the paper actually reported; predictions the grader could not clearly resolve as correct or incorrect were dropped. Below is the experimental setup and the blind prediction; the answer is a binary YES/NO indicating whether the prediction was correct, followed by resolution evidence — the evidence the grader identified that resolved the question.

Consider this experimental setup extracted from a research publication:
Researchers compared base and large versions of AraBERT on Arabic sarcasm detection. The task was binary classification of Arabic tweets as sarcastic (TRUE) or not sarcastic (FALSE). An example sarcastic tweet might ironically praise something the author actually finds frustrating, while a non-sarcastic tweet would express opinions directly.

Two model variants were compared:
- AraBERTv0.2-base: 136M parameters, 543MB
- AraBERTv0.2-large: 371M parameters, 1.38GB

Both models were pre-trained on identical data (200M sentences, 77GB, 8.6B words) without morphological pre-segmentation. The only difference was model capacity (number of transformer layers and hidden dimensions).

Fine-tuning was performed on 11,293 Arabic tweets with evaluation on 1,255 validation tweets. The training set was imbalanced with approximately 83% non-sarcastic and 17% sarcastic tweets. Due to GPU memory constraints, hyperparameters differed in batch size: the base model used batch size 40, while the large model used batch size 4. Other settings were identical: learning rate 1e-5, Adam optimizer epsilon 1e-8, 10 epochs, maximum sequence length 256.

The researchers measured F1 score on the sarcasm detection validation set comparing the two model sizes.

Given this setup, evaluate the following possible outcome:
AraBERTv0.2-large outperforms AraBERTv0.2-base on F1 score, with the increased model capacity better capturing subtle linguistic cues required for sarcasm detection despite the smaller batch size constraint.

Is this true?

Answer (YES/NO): YES